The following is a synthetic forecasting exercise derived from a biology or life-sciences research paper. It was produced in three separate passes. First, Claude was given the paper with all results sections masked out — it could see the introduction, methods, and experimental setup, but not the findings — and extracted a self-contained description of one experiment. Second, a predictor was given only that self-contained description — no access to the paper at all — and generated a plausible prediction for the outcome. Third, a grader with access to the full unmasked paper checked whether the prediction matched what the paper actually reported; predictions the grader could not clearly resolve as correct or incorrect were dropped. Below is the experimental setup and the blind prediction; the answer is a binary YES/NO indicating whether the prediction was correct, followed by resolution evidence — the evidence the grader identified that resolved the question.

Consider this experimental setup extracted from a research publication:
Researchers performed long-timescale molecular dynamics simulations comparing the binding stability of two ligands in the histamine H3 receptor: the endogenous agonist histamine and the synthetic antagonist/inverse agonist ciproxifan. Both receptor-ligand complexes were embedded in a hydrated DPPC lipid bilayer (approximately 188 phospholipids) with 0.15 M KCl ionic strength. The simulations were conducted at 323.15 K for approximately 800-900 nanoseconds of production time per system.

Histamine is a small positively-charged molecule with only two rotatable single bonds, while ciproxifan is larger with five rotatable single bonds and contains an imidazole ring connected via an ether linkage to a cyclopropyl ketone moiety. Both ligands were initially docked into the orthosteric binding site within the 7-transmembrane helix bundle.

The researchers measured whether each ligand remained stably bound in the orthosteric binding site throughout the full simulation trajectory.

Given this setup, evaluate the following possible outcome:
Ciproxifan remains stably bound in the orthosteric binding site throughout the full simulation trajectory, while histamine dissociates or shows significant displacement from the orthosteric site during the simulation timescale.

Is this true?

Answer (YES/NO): YES